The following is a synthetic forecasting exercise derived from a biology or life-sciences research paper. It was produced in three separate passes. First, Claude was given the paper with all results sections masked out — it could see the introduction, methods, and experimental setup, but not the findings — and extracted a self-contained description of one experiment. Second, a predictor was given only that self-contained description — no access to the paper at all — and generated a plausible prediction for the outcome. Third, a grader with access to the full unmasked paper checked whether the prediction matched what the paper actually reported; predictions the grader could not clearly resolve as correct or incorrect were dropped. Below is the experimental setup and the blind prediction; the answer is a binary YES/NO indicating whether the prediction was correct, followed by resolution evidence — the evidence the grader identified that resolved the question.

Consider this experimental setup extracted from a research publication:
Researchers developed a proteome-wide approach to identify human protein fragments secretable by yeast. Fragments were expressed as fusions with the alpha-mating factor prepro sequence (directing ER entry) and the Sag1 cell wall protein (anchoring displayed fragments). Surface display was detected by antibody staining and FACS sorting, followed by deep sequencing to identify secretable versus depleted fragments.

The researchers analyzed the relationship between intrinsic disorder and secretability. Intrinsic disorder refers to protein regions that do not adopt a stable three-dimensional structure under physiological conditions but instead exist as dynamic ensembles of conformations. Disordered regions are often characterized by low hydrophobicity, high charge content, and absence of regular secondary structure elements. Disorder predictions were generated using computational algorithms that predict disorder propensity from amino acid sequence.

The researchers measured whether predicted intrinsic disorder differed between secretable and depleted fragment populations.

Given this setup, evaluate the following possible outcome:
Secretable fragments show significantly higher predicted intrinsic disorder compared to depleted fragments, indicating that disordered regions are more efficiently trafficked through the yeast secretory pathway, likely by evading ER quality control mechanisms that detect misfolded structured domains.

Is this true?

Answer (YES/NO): YES